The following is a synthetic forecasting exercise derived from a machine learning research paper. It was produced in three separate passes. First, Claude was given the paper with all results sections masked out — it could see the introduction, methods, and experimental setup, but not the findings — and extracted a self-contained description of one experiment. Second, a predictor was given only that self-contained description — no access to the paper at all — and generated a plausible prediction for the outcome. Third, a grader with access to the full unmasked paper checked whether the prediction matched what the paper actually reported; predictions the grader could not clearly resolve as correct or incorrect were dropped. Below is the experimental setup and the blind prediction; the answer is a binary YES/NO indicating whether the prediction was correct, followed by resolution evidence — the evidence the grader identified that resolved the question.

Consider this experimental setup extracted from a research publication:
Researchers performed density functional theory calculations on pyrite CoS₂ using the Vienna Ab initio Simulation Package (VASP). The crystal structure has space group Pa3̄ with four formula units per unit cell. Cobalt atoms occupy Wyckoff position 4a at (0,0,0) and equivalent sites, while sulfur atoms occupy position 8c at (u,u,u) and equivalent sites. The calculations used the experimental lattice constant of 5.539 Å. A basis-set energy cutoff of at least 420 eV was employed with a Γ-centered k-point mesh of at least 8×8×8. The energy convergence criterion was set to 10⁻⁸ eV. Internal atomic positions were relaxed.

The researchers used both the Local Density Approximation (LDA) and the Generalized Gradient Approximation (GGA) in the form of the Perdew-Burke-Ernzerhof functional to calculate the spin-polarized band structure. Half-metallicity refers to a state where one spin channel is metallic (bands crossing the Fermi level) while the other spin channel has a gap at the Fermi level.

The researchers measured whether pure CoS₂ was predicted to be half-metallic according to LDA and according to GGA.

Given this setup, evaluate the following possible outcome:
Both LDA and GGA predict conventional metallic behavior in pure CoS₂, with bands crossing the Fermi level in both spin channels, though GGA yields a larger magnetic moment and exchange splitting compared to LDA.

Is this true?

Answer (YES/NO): NO